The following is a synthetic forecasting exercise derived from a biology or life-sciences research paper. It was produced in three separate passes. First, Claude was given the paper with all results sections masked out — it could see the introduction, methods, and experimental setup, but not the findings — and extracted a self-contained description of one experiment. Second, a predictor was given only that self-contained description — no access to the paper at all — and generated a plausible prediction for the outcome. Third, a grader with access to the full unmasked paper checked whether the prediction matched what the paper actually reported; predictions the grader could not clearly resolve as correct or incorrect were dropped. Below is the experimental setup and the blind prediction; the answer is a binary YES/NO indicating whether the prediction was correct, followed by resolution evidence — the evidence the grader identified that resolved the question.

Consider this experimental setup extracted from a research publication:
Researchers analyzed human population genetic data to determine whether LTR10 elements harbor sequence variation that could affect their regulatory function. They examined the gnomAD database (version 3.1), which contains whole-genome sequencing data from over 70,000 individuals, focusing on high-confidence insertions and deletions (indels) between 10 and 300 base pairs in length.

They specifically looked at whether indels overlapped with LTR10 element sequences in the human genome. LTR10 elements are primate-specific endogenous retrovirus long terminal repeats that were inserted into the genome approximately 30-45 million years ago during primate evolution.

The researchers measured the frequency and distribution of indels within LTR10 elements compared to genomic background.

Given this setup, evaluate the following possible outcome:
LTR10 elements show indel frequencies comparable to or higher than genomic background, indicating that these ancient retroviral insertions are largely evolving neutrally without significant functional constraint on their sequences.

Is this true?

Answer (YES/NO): NO